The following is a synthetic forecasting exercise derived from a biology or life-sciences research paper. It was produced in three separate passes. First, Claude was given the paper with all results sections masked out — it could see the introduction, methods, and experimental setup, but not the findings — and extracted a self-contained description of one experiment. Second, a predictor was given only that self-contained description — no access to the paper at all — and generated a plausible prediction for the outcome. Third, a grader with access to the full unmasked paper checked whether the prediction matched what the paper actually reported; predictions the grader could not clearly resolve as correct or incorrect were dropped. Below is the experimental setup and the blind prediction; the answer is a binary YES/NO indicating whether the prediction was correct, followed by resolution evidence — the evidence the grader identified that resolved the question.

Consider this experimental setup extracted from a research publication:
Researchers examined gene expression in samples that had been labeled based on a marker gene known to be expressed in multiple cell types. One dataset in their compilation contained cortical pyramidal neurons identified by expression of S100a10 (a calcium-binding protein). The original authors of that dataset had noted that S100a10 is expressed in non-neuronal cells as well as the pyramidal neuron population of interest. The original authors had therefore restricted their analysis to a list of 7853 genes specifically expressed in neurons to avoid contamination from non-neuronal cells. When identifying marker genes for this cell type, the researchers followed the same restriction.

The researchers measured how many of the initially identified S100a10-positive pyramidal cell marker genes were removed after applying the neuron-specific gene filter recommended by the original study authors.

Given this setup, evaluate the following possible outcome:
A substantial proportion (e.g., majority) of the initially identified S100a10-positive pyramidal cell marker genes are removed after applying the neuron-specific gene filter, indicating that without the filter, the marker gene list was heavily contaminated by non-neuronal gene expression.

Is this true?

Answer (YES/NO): YES